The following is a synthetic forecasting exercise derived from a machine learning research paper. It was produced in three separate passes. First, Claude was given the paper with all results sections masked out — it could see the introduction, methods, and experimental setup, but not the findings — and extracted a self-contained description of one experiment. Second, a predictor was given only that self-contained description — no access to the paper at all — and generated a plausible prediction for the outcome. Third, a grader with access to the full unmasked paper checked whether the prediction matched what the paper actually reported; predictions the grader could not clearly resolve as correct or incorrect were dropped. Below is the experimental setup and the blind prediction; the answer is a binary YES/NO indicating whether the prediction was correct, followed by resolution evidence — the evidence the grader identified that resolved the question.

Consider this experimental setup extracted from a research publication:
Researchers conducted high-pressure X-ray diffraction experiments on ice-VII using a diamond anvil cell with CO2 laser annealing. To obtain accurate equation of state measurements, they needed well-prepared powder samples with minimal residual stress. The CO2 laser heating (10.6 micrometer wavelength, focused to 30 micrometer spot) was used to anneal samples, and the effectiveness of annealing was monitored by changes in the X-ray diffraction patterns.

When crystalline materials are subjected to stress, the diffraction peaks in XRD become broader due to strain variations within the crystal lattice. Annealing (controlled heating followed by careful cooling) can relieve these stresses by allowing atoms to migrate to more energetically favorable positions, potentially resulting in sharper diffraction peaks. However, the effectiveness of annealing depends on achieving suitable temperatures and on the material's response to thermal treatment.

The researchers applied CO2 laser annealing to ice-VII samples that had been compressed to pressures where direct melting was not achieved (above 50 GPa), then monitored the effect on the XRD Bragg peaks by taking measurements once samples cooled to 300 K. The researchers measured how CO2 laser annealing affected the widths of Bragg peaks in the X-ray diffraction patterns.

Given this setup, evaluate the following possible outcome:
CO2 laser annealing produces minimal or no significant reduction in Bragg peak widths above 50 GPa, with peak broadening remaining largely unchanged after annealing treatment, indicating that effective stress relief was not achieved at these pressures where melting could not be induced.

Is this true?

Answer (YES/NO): NO